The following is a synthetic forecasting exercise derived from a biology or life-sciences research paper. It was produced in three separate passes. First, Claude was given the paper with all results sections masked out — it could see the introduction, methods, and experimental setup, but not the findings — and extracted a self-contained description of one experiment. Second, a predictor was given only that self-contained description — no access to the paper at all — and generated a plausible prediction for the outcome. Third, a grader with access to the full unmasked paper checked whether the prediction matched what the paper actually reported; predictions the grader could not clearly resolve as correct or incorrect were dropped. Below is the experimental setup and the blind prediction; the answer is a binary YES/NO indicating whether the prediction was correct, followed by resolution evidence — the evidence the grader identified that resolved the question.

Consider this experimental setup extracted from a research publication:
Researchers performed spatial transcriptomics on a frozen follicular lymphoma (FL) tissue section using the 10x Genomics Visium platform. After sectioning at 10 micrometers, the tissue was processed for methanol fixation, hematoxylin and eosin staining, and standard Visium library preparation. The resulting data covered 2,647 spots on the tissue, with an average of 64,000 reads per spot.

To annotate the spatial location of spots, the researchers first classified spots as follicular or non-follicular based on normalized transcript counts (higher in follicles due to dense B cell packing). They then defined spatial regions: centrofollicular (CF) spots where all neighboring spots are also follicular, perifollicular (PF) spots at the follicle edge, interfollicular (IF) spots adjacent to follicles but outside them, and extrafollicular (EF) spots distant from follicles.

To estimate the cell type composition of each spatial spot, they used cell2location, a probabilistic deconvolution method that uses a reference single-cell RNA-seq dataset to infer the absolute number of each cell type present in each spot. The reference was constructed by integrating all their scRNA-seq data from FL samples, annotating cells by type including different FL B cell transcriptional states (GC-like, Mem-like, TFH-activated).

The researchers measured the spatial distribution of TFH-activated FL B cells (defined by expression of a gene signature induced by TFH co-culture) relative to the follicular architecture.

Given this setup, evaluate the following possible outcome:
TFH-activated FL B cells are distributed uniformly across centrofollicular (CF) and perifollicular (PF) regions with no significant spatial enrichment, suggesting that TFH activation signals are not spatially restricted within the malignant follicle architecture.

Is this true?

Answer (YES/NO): NO